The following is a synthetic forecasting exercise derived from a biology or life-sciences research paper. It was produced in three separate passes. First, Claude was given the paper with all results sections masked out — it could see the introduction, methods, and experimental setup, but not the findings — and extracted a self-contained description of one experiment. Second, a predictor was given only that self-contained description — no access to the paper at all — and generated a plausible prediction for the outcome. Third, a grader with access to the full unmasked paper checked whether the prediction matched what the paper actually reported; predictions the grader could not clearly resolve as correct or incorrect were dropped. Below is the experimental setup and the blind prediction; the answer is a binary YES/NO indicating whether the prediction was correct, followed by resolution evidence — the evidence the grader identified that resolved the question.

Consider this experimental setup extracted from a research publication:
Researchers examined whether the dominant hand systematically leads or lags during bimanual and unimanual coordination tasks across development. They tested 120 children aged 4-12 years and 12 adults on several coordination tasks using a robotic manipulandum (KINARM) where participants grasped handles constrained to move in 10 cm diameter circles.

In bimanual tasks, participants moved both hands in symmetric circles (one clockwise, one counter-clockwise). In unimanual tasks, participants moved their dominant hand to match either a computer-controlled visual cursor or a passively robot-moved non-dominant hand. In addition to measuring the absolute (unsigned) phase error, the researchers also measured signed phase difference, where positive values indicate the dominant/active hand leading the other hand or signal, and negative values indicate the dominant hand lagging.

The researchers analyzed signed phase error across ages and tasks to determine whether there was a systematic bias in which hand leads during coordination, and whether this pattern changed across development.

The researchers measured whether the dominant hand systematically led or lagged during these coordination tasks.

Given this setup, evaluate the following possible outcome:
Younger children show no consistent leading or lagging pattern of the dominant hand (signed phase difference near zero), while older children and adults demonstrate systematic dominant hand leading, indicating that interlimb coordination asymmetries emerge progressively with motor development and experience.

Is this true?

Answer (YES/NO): NO